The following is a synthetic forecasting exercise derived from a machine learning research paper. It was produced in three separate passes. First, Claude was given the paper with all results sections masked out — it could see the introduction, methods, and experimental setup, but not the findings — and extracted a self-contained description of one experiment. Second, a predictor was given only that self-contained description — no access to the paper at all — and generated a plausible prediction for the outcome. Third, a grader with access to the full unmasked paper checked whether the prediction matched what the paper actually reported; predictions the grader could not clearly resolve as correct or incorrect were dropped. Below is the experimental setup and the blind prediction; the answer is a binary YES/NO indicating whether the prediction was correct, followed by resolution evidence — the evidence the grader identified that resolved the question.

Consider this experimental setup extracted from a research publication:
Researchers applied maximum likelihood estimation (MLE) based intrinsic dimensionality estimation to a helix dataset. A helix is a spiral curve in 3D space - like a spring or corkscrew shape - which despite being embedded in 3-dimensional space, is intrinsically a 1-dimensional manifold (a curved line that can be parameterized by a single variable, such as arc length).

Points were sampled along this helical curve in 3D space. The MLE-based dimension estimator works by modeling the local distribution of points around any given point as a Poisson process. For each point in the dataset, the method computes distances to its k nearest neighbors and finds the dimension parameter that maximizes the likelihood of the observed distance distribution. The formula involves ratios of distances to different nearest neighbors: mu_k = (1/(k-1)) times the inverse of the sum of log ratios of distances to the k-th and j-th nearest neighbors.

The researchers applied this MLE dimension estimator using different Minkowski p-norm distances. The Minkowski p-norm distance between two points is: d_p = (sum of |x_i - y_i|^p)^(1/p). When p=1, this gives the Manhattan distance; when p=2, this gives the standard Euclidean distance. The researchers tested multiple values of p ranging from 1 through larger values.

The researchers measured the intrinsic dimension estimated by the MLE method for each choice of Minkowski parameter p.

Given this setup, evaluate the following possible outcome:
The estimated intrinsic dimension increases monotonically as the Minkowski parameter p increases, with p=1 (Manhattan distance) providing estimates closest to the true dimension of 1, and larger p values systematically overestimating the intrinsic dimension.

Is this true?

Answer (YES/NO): NO